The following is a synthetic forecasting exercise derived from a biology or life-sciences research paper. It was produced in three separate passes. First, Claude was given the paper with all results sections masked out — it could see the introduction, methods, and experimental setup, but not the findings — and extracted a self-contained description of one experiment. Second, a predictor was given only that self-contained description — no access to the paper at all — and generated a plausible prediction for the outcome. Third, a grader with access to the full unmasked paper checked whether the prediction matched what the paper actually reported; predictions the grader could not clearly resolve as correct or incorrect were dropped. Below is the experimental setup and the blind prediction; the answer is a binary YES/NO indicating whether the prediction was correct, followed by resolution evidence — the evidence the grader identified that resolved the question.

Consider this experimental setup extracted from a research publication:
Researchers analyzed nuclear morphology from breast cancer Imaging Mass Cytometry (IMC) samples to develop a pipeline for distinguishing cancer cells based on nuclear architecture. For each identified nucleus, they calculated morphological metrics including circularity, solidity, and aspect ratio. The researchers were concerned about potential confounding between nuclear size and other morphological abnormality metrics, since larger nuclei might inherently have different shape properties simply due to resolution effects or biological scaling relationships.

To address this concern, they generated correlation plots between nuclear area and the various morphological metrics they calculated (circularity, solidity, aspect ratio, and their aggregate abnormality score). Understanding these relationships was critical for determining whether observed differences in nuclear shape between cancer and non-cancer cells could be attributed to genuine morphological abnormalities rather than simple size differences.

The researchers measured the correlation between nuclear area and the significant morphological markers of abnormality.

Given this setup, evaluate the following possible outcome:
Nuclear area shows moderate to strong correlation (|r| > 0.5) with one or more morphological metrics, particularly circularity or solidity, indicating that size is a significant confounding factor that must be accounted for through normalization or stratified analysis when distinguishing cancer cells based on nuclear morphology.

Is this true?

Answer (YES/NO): NO